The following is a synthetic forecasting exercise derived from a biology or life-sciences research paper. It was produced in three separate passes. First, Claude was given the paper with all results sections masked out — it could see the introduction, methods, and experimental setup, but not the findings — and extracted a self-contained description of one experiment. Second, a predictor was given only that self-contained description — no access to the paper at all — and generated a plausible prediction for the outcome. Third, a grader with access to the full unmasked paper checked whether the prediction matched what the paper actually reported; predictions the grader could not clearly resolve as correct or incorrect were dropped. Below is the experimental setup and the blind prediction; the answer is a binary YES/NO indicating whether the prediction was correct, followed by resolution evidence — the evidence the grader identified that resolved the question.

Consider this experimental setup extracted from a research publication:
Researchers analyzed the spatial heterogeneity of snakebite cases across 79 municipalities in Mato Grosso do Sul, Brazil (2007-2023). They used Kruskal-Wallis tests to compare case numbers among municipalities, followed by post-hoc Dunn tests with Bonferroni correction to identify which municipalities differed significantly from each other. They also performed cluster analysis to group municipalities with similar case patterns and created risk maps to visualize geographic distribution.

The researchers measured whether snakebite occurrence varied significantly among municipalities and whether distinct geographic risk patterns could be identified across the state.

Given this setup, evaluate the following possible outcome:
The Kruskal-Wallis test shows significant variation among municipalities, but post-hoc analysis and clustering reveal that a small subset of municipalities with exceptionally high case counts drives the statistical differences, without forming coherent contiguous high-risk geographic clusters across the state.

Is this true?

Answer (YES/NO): NO